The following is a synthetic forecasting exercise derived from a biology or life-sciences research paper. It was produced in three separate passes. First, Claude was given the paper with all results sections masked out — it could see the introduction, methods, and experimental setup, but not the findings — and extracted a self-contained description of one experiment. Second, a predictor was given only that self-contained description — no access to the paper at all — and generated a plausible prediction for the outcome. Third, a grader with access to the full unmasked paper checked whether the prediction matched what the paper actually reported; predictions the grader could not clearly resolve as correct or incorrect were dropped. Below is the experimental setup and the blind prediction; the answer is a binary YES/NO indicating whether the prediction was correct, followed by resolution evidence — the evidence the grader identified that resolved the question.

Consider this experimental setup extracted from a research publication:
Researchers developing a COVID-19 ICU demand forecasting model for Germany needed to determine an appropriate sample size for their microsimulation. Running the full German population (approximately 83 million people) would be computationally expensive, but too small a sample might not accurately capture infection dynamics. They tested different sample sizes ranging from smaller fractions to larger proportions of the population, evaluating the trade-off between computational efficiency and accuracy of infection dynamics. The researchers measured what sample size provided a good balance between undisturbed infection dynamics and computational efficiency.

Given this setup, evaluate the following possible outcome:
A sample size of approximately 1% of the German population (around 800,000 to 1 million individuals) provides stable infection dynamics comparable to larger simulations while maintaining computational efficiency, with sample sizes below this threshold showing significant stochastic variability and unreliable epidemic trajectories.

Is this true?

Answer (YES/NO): NO